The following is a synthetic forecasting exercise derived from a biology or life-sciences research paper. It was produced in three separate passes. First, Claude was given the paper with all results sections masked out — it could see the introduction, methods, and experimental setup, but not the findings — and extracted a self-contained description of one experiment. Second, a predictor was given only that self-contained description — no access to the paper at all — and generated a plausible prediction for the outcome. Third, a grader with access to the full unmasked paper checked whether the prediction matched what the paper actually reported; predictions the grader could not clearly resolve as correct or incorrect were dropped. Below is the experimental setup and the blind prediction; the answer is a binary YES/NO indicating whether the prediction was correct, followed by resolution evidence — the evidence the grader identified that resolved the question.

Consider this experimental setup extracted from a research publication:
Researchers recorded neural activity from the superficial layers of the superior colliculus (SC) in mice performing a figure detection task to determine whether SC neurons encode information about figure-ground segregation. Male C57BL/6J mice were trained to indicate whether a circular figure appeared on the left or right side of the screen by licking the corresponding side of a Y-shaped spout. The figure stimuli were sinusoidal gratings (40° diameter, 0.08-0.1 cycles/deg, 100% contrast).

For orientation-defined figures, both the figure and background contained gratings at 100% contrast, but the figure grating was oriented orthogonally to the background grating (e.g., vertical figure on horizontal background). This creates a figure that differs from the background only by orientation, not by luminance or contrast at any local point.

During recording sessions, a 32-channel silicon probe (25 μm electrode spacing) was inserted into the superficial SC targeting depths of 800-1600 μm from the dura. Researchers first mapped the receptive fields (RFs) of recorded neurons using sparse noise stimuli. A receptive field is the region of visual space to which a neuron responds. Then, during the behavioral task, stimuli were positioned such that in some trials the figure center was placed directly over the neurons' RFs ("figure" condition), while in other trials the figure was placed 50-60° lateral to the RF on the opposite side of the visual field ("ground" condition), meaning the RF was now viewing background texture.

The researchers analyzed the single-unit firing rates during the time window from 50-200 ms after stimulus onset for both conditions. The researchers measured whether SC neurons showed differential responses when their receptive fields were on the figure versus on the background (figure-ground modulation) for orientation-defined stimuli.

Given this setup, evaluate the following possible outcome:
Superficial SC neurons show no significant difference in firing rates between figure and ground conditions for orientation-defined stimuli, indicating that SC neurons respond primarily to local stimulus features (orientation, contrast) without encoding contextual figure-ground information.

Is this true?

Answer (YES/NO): NO